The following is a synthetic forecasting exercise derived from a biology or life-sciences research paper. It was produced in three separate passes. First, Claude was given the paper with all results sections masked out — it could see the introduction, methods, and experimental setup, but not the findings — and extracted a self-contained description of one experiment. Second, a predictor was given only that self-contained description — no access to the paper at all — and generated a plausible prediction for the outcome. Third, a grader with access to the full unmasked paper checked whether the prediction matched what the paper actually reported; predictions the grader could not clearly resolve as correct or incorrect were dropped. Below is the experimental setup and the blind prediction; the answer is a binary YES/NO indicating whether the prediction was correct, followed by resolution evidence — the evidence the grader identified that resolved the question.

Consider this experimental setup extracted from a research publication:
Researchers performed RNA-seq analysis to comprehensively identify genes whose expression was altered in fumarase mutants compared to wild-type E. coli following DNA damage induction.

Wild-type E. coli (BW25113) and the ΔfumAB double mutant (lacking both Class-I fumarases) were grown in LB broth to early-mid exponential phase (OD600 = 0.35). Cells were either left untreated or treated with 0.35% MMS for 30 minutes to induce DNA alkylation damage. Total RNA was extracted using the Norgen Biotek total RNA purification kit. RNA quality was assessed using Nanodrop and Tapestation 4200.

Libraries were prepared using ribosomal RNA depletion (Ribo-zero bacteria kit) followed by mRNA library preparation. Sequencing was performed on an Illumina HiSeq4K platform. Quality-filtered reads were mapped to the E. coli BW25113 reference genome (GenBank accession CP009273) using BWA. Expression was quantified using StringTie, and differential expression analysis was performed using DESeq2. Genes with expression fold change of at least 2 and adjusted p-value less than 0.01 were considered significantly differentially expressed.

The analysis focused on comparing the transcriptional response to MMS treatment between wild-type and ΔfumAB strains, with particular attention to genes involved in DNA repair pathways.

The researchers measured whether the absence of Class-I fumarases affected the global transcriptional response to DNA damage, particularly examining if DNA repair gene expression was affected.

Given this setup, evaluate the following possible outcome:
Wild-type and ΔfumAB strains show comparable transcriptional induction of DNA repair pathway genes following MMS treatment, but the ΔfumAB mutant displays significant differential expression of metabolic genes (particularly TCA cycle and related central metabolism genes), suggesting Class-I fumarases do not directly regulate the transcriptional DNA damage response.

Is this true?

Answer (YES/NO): NO